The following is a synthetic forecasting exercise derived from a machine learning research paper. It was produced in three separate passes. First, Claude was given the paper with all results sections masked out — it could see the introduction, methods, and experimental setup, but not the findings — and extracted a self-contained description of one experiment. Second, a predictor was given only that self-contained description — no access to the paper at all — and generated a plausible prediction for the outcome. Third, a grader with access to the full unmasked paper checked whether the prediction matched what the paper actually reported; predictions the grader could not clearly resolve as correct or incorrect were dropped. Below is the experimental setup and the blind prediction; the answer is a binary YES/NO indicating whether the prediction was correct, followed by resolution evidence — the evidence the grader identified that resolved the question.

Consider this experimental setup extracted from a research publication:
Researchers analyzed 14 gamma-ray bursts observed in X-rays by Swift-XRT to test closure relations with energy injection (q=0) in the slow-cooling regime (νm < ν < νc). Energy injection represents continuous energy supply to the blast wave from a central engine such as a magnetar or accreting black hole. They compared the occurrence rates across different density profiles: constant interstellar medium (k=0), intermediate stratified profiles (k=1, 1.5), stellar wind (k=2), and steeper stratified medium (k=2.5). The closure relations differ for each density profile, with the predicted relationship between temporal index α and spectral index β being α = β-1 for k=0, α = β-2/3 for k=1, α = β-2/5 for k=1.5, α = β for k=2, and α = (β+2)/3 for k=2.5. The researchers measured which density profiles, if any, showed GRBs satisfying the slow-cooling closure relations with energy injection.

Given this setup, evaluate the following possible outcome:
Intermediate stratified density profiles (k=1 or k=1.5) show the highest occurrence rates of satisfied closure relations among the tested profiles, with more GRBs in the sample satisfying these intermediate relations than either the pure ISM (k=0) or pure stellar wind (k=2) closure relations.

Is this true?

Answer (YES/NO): NO